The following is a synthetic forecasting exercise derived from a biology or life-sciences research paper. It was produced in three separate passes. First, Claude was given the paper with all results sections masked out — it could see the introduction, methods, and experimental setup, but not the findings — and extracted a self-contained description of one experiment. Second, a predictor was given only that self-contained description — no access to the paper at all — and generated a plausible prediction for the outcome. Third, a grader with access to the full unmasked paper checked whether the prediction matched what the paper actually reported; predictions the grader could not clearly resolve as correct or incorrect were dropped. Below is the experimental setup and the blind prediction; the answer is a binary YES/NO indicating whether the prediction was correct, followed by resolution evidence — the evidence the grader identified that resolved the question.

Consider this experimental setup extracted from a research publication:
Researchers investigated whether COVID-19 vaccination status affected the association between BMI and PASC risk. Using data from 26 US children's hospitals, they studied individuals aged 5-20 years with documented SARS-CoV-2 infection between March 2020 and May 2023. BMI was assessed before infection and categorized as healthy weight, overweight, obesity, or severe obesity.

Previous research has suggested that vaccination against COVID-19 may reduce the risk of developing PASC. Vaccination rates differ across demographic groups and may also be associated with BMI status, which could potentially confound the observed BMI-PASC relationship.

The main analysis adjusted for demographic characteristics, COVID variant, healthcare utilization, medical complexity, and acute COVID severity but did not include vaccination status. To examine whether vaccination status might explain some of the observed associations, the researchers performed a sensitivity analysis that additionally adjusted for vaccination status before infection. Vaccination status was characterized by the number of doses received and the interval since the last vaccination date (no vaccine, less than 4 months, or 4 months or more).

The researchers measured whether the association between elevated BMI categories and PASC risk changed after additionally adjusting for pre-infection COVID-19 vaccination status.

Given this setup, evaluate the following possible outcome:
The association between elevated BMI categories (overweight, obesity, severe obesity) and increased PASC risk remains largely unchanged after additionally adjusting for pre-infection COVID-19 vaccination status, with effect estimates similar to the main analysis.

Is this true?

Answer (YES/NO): YES